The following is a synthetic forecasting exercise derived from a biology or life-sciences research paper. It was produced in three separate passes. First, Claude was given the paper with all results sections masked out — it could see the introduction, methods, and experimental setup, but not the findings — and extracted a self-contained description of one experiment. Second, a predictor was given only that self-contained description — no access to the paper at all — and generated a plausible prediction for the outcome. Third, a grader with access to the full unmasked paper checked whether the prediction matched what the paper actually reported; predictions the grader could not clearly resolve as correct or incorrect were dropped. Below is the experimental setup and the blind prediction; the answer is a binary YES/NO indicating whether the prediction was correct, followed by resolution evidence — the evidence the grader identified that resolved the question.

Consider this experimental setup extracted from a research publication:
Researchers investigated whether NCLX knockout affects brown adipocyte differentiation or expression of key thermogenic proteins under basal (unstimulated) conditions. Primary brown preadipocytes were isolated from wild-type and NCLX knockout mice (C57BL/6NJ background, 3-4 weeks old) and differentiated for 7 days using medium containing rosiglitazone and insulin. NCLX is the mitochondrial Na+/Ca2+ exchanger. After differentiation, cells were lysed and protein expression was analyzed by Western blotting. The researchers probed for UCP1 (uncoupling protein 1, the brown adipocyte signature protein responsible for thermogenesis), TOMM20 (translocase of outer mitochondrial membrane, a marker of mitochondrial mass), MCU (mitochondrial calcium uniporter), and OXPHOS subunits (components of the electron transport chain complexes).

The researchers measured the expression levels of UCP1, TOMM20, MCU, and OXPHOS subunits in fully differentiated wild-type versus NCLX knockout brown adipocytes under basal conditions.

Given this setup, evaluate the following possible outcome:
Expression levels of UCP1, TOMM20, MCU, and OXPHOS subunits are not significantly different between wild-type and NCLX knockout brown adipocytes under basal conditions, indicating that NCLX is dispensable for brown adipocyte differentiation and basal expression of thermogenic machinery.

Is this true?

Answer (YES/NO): YES